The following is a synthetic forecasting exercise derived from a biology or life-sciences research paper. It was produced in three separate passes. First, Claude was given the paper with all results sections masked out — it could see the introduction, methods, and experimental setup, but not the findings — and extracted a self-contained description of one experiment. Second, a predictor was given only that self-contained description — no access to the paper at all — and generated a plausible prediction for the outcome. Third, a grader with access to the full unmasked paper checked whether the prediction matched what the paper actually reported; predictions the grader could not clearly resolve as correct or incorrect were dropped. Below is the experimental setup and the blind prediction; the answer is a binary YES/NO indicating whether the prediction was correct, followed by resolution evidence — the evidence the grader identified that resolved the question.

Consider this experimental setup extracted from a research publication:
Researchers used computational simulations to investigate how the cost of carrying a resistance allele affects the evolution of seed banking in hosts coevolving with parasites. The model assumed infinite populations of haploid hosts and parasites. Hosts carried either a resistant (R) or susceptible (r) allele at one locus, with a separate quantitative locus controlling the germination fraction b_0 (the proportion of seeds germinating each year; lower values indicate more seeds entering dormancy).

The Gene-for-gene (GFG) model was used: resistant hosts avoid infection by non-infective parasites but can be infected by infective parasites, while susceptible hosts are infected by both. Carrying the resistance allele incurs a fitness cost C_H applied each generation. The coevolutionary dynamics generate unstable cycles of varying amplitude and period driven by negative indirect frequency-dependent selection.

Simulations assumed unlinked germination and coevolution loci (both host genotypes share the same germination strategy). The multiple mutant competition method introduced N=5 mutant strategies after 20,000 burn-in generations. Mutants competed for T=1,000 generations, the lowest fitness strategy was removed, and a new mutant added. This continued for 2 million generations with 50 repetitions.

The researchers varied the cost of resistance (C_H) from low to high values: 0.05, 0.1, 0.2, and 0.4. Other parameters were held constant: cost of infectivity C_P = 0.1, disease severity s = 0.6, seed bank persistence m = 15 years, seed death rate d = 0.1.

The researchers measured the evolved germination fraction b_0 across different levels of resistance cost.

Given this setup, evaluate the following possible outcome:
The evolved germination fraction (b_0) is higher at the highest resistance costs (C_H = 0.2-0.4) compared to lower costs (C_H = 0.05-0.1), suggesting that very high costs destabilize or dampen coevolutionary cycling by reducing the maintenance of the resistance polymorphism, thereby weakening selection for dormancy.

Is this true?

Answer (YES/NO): NO